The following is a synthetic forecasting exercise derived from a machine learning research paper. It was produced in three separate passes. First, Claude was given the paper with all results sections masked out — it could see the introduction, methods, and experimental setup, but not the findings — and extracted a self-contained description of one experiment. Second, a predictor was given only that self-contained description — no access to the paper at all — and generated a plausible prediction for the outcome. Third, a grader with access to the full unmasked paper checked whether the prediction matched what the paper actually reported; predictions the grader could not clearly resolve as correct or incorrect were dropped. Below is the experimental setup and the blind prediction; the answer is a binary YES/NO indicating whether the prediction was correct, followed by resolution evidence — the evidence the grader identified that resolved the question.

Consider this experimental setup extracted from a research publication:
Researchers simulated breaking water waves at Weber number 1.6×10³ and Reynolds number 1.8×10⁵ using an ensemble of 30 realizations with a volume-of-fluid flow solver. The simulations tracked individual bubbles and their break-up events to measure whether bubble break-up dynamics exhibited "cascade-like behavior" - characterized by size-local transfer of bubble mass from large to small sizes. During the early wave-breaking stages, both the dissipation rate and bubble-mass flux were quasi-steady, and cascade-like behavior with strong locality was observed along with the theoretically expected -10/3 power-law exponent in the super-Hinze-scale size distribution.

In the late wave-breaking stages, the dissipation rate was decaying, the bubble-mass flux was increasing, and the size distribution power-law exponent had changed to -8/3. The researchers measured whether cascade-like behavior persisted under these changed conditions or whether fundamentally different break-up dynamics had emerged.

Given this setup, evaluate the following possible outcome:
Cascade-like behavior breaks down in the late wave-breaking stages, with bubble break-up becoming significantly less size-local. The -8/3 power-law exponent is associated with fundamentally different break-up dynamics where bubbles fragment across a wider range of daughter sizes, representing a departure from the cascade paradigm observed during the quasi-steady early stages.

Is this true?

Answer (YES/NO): NO